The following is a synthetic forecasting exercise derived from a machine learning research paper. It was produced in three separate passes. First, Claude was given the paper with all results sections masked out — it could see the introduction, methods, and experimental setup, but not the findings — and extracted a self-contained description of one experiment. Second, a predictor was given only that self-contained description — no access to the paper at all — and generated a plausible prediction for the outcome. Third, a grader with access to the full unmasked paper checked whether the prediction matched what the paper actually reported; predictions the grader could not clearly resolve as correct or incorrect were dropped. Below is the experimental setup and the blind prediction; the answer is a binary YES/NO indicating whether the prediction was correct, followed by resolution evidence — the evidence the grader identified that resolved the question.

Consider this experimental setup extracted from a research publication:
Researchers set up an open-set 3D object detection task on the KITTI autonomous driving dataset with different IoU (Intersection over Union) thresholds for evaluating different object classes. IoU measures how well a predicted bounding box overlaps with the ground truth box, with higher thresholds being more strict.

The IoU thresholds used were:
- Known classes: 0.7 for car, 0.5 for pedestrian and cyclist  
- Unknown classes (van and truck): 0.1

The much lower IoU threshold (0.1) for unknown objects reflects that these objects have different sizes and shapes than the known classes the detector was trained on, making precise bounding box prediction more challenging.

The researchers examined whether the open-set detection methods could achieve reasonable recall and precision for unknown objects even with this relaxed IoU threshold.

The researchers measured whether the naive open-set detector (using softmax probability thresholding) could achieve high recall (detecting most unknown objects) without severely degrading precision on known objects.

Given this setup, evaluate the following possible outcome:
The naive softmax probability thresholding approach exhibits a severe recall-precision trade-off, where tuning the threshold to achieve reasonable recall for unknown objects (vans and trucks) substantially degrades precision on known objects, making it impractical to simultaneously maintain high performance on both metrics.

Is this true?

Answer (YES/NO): YES